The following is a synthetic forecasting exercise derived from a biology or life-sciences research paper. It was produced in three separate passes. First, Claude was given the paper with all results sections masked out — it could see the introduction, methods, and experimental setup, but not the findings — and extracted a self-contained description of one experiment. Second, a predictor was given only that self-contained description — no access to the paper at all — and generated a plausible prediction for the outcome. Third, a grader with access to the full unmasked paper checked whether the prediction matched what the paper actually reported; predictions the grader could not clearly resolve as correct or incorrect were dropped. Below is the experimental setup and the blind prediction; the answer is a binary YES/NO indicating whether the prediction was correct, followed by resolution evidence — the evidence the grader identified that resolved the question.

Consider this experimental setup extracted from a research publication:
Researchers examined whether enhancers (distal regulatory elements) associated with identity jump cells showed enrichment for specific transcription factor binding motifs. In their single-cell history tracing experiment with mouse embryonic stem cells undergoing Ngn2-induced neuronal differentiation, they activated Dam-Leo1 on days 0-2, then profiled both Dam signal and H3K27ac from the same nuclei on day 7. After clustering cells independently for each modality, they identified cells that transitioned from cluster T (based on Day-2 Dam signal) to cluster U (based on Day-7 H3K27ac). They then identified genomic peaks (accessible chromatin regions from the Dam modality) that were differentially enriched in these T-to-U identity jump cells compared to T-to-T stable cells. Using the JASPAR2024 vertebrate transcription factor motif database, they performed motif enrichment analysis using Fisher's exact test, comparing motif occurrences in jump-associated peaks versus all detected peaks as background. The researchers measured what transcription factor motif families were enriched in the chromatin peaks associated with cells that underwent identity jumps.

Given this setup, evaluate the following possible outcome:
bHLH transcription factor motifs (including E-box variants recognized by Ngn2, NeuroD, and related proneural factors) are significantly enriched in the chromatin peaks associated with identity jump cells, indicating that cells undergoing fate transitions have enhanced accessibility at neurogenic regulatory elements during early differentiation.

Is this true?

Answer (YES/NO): NO